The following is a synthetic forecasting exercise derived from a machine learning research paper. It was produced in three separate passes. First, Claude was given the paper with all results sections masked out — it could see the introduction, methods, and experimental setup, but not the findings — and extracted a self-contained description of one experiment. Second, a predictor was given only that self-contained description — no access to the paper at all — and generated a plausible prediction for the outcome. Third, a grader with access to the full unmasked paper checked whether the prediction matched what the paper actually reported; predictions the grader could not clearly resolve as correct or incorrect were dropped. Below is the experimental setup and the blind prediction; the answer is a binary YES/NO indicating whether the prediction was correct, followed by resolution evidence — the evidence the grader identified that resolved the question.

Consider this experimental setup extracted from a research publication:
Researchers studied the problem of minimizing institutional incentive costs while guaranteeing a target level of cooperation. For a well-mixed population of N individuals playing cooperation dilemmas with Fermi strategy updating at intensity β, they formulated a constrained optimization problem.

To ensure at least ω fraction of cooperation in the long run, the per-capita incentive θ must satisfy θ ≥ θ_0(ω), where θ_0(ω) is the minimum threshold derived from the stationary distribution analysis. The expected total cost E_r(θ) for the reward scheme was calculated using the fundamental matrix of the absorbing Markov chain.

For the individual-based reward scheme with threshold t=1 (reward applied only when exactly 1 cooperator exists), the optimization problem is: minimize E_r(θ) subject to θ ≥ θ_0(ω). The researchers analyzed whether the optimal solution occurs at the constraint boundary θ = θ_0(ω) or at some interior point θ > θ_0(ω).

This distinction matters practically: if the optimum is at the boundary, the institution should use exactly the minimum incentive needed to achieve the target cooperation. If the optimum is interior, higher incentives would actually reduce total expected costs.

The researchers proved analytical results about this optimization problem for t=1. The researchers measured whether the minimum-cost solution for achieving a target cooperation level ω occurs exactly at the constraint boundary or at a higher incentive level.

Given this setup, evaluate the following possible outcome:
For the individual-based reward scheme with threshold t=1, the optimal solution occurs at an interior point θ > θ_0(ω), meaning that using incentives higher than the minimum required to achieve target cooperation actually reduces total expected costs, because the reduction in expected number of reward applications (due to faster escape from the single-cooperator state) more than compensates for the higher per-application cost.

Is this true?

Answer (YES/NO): NO